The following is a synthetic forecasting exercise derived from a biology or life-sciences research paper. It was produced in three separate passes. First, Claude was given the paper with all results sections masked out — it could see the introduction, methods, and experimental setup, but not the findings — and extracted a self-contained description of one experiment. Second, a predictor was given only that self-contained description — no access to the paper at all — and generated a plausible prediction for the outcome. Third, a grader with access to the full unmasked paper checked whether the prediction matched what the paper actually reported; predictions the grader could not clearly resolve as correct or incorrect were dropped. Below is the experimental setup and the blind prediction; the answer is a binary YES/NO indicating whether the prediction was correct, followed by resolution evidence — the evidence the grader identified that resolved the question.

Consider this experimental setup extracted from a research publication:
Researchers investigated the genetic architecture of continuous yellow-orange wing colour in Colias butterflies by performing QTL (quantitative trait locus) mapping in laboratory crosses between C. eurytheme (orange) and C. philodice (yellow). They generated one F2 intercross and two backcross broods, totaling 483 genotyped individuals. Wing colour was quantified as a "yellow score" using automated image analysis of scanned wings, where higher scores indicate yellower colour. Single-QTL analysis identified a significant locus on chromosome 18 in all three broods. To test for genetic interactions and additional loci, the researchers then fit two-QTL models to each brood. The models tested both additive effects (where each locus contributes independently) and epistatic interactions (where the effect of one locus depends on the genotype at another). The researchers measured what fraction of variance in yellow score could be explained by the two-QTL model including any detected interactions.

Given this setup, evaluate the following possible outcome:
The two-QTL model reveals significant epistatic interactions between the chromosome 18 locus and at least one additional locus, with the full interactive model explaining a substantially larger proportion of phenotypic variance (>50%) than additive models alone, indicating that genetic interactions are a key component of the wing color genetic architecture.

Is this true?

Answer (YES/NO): YES